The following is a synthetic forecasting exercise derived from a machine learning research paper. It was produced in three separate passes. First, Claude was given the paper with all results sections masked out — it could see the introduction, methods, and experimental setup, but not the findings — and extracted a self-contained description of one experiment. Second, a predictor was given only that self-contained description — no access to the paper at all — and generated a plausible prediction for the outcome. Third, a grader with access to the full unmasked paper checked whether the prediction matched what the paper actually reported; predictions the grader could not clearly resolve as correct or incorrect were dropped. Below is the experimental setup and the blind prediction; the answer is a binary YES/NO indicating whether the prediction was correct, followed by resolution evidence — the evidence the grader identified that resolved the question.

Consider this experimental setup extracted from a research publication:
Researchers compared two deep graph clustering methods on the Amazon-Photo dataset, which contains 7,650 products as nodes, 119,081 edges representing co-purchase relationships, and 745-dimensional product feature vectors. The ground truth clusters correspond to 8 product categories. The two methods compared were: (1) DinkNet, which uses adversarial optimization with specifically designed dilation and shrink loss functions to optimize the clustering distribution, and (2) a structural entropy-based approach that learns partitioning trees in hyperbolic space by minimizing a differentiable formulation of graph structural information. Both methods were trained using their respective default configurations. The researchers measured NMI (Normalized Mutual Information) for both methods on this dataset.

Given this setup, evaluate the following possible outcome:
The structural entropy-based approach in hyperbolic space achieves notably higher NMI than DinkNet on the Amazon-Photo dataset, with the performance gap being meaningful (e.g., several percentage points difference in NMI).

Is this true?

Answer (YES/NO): NO